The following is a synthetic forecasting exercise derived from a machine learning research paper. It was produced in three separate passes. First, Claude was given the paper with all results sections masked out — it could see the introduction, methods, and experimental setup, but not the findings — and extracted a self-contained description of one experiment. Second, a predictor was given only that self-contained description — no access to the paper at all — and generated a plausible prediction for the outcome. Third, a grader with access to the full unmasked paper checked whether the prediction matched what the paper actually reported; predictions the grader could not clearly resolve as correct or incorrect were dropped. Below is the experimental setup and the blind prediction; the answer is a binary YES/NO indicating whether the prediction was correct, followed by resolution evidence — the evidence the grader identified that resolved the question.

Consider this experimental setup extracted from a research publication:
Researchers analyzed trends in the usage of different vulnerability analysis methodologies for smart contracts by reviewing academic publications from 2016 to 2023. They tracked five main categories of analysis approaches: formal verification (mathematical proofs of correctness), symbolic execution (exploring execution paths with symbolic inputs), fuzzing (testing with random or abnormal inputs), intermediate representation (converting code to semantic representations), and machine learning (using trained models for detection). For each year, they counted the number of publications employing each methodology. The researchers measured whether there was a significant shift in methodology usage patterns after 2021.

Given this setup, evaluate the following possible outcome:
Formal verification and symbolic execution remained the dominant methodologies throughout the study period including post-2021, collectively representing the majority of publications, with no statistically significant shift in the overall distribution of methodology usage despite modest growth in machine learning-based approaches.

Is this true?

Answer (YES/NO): NO